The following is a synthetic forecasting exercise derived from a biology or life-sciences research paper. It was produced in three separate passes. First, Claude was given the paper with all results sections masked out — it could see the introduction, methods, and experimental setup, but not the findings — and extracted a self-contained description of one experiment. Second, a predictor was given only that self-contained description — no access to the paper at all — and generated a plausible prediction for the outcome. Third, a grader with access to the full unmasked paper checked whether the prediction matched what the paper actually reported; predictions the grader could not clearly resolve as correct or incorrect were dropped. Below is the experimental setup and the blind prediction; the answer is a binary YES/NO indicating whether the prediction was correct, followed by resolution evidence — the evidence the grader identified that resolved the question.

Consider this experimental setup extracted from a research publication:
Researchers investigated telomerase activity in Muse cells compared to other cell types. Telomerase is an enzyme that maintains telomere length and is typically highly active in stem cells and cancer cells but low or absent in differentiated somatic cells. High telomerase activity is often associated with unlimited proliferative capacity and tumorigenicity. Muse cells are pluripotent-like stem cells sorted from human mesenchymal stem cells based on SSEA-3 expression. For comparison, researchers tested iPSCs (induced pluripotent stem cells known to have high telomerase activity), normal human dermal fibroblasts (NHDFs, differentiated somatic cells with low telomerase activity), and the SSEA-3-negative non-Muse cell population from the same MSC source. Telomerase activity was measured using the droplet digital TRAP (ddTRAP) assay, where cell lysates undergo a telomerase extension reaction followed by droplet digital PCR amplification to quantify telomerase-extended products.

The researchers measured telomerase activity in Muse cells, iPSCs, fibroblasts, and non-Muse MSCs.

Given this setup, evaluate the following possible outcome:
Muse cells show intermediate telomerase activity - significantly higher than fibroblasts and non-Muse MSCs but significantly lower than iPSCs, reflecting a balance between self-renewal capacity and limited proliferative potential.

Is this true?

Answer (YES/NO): NO